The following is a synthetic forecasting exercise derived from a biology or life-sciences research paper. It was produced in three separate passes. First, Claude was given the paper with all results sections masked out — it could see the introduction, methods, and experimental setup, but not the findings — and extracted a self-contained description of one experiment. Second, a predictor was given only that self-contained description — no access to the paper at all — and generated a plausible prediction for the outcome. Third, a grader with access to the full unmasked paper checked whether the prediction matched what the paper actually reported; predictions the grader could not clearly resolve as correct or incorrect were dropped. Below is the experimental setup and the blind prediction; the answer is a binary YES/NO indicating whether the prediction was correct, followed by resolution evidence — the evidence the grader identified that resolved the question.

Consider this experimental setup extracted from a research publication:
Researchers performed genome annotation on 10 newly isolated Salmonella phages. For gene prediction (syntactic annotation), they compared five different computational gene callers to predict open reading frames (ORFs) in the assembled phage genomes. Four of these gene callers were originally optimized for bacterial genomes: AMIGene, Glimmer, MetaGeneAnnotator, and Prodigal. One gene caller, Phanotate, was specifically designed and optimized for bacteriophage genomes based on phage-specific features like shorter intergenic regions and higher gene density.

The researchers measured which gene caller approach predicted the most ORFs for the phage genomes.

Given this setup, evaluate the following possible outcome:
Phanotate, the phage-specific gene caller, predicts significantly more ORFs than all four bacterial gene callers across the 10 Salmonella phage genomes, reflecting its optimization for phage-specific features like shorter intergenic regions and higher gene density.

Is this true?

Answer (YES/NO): YES